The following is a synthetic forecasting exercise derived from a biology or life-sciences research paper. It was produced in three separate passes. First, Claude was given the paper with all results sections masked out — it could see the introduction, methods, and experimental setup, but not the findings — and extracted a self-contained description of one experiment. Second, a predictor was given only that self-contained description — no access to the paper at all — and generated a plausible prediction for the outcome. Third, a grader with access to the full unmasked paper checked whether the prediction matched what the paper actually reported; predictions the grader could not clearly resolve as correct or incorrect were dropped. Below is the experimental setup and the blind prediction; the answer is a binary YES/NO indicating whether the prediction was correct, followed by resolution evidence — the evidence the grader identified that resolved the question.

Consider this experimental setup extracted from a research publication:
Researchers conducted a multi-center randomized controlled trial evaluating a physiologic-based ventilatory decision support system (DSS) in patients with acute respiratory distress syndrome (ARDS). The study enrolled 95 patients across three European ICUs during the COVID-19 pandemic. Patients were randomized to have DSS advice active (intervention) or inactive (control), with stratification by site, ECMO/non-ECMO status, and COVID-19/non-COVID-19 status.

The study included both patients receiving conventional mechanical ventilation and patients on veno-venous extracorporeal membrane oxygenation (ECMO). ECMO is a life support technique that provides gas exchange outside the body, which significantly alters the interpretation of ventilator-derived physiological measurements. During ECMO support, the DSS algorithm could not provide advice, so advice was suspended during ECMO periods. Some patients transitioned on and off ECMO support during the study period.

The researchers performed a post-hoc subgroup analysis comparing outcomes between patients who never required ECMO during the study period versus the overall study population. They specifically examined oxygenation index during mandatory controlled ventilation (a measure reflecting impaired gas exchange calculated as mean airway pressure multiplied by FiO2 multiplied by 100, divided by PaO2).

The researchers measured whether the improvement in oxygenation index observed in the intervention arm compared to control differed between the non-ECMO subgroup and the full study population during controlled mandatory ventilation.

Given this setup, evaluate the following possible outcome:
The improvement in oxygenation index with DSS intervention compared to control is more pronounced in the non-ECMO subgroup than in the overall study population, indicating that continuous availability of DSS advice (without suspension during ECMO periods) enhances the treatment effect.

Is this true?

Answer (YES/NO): YES